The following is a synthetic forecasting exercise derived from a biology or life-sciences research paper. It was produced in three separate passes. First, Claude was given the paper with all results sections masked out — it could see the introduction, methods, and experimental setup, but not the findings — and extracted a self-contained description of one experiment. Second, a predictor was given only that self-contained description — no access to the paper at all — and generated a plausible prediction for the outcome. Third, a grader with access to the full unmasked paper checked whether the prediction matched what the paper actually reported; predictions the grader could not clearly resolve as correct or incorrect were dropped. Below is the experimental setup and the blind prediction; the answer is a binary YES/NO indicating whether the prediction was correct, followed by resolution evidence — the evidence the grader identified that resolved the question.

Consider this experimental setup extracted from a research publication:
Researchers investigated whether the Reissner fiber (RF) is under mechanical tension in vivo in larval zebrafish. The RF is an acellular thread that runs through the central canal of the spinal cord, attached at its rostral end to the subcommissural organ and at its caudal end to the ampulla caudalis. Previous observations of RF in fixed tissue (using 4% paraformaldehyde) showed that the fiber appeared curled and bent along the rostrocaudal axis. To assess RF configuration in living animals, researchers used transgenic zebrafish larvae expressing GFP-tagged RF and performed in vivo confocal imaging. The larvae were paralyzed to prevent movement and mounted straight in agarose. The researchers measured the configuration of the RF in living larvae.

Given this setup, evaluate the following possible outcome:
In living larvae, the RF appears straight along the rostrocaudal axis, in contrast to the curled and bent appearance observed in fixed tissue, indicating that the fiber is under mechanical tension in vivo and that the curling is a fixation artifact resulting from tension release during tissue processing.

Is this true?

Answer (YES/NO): YES